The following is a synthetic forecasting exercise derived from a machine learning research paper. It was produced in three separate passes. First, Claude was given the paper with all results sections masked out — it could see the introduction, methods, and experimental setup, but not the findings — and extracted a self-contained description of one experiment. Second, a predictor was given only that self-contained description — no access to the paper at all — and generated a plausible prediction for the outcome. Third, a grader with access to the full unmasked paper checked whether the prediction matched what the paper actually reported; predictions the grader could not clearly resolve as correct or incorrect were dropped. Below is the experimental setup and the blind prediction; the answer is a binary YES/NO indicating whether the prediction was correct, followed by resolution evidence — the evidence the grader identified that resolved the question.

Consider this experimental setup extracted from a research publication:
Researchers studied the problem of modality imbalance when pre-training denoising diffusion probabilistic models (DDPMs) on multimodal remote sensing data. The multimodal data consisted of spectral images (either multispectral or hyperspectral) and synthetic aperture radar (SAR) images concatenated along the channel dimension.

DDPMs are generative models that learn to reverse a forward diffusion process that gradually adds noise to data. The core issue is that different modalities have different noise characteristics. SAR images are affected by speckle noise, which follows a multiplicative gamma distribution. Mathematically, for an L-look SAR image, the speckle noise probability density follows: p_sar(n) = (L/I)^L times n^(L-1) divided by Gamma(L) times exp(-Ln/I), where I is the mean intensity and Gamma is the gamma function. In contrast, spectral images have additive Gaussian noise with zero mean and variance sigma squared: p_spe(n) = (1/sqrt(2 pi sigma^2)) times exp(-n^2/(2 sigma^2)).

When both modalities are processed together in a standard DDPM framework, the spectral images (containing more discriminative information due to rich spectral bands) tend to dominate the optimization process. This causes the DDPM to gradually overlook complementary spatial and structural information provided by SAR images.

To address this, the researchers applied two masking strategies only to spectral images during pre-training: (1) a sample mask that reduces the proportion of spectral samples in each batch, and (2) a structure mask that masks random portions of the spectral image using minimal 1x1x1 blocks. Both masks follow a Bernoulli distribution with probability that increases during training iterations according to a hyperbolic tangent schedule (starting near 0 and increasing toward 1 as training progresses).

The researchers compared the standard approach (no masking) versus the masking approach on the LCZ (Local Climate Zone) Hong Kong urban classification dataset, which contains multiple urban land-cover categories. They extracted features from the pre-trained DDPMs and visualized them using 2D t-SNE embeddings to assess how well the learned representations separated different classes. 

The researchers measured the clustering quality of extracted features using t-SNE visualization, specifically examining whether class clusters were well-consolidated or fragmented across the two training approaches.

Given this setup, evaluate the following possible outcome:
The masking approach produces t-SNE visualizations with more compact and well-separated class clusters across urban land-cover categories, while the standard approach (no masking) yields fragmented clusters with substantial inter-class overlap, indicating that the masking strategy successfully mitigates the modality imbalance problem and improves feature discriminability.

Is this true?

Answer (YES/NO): YES